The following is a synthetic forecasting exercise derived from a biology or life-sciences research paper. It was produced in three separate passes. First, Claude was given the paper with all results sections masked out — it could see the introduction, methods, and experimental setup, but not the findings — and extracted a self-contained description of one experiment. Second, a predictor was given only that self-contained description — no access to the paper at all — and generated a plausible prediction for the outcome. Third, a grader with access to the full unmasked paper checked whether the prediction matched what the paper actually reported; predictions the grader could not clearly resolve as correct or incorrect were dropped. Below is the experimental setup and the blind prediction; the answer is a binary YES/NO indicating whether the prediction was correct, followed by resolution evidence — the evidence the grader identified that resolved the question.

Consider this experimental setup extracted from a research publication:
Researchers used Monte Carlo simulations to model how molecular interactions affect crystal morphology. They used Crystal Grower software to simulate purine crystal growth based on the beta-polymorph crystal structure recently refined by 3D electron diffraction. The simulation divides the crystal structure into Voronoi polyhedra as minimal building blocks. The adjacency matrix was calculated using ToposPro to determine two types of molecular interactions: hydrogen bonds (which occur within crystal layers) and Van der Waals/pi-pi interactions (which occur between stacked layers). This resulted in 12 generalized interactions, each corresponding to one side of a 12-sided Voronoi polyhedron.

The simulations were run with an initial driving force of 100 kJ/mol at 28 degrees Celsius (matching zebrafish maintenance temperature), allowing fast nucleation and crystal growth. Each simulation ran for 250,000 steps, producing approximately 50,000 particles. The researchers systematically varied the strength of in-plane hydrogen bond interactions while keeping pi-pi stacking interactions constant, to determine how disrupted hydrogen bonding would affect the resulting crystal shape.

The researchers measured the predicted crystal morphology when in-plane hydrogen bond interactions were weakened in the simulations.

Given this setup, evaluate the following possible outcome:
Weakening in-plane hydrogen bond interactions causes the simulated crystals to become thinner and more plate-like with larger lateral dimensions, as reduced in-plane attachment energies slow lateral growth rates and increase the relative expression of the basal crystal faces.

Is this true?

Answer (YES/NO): NO